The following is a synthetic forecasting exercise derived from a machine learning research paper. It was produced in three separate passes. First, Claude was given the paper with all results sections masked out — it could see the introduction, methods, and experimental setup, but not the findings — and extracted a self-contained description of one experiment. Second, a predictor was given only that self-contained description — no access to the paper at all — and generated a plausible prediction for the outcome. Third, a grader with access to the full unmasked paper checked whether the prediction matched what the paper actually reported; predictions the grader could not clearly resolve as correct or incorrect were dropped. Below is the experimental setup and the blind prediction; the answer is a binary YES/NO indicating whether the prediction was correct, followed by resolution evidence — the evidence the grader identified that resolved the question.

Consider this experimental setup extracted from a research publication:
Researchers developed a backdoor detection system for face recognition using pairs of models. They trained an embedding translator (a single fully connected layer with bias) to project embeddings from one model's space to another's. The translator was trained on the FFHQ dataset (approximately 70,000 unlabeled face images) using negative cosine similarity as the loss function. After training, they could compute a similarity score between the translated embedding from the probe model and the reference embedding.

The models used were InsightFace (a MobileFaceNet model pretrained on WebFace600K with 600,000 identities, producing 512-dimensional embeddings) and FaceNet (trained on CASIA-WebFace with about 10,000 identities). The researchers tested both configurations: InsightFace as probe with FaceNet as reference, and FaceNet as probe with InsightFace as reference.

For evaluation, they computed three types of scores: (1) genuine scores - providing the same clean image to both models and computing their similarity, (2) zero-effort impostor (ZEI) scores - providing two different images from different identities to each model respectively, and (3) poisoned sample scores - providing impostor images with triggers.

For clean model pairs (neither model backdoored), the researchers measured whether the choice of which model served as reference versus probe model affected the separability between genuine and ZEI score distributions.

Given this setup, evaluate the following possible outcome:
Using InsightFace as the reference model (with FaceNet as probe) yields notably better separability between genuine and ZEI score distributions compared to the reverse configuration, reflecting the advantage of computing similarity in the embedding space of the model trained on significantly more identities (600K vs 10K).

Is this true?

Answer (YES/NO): NO